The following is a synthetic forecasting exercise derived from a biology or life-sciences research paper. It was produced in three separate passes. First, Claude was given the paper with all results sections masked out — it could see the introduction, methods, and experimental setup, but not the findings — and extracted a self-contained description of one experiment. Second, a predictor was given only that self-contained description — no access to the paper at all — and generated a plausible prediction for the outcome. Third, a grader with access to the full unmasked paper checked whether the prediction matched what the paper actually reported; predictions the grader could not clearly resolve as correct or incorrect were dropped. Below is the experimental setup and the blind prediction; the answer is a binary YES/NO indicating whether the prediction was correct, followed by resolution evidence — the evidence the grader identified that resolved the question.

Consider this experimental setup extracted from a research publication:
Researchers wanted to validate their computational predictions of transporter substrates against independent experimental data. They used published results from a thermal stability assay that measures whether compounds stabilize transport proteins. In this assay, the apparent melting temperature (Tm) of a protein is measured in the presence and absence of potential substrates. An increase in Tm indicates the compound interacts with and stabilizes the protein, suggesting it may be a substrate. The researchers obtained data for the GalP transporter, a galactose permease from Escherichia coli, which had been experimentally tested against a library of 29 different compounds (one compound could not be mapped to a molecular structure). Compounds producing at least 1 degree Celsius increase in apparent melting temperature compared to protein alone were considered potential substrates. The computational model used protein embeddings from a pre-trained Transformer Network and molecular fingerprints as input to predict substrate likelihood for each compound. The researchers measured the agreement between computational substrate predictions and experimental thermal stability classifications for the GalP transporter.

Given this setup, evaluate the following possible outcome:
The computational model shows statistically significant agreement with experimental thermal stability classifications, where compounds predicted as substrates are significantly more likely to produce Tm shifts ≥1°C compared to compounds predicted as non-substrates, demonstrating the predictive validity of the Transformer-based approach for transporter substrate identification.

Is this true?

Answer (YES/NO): NO